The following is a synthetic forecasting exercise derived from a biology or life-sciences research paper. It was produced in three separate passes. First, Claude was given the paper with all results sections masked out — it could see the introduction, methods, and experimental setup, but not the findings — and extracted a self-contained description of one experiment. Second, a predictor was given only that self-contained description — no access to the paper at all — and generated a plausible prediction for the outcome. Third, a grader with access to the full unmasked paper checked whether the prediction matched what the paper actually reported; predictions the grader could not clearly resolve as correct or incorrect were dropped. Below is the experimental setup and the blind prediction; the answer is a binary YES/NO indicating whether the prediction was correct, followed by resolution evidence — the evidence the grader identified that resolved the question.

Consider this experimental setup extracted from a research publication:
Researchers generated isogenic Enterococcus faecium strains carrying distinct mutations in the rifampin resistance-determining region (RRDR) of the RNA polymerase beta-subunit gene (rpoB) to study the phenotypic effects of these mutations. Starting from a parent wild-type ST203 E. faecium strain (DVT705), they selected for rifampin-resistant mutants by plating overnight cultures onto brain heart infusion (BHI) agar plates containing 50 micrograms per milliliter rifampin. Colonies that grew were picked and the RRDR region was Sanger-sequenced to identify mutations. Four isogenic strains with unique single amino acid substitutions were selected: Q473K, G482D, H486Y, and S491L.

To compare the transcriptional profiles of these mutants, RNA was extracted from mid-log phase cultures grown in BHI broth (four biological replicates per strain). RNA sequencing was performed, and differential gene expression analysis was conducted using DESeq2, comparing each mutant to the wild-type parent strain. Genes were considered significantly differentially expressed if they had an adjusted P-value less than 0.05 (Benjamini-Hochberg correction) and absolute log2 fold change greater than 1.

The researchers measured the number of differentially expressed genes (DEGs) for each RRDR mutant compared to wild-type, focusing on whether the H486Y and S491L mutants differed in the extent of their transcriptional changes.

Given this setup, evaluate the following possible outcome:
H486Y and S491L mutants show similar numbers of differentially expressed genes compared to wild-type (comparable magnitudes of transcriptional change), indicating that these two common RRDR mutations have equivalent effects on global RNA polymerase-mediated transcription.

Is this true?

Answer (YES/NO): NO